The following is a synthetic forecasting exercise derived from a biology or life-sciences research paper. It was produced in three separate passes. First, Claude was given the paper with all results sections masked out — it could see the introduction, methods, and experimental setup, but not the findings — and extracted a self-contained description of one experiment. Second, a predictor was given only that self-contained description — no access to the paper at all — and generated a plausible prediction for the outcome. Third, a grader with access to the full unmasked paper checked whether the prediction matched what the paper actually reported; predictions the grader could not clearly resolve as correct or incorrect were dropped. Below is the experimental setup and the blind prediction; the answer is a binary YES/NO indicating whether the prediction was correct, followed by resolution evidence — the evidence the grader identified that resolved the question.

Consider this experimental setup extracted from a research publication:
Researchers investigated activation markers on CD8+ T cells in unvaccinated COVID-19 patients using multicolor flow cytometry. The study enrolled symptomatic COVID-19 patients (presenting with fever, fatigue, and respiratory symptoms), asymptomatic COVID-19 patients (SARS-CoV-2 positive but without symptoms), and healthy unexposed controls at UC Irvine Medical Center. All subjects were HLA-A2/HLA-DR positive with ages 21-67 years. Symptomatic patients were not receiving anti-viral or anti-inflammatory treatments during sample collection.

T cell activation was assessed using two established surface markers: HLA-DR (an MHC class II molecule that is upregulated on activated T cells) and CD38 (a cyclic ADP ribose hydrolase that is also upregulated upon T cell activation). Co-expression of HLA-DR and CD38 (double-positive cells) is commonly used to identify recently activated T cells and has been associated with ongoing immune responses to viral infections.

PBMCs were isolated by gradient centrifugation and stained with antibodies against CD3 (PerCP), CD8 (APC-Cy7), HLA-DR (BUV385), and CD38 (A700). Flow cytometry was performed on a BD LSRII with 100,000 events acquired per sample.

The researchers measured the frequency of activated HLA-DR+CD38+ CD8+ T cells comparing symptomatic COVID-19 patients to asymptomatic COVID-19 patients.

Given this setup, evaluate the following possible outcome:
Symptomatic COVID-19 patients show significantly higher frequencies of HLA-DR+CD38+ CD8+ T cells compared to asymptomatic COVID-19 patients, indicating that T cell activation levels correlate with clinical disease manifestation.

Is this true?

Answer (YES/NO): NO